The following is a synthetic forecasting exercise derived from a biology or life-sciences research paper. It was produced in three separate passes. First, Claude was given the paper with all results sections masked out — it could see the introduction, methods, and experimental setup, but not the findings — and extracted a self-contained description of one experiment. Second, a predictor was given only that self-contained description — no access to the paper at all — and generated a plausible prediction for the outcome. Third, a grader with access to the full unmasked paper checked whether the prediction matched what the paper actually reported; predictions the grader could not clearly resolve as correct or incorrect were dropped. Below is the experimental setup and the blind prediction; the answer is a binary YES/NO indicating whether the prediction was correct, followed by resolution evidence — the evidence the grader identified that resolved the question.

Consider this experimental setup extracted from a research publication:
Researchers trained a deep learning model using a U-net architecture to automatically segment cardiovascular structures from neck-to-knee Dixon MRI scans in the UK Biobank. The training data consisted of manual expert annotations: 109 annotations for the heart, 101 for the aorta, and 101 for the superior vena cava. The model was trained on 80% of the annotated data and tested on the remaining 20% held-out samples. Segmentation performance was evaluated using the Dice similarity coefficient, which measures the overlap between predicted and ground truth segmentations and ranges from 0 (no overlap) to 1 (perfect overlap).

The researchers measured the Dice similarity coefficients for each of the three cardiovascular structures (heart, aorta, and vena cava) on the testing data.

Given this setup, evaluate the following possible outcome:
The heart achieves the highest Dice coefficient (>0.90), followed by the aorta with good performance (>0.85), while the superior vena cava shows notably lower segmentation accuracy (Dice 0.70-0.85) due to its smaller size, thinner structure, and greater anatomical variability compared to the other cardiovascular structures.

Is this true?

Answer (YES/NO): YES